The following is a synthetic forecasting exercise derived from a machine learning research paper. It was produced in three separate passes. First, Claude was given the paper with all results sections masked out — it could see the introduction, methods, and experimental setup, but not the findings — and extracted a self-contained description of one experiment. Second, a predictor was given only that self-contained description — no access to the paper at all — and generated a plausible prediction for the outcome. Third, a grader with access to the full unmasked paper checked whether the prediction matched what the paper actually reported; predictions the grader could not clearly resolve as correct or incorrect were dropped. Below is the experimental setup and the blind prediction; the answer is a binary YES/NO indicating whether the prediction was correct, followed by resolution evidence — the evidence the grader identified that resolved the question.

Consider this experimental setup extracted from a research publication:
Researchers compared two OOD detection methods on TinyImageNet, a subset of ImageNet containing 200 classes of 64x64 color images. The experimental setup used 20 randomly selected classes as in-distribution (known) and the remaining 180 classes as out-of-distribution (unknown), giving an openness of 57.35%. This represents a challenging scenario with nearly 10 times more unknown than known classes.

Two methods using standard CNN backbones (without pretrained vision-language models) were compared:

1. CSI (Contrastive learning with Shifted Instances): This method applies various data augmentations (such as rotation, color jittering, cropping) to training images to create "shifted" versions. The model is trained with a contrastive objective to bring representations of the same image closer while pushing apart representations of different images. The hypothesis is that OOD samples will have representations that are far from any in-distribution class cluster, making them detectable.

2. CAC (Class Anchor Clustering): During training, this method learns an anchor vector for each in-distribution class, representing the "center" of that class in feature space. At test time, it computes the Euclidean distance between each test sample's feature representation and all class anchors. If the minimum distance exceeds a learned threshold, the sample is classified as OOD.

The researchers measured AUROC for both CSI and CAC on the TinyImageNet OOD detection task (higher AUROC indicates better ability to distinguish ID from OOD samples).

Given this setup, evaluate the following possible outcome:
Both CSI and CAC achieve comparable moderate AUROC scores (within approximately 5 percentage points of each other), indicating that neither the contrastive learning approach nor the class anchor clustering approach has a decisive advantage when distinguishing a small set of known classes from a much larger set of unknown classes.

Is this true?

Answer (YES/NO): YES